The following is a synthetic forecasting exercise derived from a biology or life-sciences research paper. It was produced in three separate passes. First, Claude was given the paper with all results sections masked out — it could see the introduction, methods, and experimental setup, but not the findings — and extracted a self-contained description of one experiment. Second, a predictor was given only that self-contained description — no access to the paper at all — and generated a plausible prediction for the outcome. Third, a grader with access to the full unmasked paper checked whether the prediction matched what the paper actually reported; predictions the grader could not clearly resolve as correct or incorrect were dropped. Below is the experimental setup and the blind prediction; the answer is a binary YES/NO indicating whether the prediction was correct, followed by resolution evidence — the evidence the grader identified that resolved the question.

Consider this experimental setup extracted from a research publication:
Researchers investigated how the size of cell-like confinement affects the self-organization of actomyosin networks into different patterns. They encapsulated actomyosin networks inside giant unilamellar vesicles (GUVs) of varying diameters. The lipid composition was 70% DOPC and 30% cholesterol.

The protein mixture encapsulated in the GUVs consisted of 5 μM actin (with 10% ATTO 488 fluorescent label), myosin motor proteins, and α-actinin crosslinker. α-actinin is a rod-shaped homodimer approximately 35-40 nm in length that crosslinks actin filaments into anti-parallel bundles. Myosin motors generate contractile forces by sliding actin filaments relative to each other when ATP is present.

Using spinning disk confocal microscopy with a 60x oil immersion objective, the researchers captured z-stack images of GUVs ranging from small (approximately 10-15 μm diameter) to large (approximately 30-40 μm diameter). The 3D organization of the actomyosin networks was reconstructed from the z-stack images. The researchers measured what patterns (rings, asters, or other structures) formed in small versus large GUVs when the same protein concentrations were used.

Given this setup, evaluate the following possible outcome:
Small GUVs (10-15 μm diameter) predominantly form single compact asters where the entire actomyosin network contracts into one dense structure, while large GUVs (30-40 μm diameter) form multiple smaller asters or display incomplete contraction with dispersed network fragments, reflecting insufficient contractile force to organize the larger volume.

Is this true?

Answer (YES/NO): NO